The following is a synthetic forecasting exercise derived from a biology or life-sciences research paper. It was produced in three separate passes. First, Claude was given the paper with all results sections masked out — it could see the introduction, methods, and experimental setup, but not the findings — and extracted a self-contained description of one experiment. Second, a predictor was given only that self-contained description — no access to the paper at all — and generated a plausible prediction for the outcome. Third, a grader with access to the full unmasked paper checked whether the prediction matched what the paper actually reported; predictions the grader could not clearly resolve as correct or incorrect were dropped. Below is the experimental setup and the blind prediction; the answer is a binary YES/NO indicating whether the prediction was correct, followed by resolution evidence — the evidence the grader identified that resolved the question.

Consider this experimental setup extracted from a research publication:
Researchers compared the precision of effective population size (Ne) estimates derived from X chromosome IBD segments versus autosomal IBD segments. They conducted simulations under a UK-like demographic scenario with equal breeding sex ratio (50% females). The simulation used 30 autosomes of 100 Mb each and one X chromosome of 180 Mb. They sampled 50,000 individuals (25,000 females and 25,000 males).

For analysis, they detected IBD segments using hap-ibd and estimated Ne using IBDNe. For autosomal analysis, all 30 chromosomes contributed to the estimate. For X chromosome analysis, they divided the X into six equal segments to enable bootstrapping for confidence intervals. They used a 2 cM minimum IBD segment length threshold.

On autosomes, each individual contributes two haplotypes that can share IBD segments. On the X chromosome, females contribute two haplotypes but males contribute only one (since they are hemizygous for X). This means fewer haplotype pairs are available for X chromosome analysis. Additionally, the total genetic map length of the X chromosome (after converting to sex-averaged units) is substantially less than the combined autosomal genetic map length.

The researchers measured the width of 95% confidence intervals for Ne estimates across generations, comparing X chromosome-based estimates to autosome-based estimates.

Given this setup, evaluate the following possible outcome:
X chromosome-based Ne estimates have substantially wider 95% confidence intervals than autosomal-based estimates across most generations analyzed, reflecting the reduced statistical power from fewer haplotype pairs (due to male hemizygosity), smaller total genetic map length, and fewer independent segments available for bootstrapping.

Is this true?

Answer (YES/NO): YES